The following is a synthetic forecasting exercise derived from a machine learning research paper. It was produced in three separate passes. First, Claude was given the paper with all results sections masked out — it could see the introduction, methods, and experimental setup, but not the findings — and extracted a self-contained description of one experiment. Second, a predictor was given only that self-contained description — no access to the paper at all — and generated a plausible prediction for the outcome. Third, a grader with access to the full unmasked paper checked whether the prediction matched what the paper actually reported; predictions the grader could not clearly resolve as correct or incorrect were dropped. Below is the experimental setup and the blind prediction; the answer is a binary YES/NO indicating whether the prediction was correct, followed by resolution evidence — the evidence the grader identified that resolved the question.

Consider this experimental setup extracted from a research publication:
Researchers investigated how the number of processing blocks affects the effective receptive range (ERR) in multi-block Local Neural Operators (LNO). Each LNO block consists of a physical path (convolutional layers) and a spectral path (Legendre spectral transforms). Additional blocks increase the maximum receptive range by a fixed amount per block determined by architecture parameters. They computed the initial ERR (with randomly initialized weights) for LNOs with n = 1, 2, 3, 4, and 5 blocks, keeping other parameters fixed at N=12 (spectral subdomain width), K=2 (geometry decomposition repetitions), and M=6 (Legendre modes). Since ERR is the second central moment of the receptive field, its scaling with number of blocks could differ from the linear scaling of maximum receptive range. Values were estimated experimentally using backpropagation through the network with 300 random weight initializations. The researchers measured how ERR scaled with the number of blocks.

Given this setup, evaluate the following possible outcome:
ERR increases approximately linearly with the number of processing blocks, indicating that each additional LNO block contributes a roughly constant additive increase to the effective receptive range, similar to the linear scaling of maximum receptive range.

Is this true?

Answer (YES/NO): NO